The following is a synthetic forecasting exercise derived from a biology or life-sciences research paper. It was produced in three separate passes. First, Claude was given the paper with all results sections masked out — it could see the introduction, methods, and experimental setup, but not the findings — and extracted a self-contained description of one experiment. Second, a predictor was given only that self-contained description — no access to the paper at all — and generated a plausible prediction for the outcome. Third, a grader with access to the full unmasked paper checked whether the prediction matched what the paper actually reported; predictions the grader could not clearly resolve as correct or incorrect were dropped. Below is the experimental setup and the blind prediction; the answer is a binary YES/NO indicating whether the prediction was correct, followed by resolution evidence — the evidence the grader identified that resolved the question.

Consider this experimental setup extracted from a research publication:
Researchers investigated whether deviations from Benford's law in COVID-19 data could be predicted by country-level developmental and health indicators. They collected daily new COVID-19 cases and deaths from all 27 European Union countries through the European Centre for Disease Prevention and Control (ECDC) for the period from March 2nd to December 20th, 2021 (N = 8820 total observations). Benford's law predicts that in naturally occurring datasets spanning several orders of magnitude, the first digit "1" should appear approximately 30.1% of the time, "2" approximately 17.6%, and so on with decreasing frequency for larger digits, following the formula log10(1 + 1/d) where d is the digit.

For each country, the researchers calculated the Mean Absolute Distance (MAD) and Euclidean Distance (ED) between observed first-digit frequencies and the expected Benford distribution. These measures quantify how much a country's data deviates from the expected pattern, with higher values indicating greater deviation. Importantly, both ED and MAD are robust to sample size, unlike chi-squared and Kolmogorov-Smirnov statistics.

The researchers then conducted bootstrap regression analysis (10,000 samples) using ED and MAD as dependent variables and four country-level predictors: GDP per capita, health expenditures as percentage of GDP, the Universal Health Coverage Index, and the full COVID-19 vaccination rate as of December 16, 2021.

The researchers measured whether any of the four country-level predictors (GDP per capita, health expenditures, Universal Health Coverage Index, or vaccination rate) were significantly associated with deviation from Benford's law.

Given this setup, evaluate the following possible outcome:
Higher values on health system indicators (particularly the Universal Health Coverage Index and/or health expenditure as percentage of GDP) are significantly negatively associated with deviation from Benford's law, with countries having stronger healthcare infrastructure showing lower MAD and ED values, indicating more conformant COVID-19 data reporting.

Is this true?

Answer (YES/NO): NO